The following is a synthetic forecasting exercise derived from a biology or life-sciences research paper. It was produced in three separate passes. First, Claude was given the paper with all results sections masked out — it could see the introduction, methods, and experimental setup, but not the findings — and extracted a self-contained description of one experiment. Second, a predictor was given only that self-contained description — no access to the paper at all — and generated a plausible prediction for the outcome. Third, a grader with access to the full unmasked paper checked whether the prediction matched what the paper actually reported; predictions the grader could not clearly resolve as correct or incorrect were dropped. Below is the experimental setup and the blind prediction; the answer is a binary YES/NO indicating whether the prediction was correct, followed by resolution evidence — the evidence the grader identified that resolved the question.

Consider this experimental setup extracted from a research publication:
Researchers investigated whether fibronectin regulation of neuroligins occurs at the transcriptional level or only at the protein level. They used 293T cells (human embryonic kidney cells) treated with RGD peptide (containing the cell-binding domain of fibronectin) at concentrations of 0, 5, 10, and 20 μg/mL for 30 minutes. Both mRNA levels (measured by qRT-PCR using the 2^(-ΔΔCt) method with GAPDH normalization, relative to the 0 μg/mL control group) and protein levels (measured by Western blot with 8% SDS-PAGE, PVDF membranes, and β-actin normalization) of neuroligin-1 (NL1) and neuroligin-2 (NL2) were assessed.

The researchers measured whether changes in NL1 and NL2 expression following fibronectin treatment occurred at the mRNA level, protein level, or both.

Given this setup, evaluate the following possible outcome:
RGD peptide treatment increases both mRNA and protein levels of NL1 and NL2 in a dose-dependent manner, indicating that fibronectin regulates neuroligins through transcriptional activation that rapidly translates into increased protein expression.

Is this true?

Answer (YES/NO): NO